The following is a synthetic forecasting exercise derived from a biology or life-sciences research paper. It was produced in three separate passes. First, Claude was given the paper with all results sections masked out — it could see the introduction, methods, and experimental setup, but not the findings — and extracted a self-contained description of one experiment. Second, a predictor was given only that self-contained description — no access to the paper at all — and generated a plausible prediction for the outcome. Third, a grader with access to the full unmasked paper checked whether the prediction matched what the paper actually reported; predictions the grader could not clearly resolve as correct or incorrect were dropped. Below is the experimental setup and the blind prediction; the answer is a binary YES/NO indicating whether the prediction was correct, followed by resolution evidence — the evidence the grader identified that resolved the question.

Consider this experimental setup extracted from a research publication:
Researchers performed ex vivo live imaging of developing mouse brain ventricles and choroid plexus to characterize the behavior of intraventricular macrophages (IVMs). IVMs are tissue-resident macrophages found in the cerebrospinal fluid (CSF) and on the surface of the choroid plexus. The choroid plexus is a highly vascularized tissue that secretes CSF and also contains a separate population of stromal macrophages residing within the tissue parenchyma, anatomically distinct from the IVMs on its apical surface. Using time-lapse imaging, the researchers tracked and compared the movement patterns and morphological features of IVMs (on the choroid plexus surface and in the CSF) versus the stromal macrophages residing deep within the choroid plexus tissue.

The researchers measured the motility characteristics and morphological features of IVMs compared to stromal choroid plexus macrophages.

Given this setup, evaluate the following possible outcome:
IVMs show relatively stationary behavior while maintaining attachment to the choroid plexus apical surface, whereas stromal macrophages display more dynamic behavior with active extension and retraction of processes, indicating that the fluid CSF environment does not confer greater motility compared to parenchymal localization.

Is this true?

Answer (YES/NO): NO